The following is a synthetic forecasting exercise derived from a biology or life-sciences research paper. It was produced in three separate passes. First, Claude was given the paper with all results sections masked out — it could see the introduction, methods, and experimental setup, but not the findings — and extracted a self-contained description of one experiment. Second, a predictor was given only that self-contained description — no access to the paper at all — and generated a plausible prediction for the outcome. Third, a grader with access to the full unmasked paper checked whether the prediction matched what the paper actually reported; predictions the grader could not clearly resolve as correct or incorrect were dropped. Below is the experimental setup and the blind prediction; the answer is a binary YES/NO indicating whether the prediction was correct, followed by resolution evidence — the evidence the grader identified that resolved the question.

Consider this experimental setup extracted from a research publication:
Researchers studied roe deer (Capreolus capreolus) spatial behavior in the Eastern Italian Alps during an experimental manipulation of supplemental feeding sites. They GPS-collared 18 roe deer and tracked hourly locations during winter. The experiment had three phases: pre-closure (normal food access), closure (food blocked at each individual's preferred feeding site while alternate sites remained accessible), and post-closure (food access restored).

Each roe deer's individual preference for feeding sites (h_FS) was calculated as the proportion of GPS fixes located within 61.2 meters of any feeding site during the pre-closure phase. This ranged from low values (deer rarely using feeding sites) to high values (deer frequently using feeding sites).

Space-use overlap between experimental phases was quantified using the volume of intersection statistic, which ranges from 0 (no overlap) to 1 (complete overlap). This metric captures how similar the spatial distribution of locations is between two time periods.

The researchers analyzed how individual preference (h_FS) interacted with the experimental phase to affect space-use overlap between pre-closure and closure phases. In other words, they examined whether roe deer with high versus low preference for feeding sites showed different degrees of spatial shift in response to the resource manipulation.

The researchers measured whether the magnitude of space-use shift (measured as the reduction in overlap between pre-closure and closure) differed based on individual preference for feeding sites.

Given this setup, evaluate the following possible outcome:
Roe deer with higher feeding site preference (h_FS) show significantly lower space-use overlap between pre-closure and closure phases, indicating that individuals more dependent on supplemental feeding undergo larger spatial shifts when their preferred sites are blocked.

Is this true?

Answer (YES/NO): YES